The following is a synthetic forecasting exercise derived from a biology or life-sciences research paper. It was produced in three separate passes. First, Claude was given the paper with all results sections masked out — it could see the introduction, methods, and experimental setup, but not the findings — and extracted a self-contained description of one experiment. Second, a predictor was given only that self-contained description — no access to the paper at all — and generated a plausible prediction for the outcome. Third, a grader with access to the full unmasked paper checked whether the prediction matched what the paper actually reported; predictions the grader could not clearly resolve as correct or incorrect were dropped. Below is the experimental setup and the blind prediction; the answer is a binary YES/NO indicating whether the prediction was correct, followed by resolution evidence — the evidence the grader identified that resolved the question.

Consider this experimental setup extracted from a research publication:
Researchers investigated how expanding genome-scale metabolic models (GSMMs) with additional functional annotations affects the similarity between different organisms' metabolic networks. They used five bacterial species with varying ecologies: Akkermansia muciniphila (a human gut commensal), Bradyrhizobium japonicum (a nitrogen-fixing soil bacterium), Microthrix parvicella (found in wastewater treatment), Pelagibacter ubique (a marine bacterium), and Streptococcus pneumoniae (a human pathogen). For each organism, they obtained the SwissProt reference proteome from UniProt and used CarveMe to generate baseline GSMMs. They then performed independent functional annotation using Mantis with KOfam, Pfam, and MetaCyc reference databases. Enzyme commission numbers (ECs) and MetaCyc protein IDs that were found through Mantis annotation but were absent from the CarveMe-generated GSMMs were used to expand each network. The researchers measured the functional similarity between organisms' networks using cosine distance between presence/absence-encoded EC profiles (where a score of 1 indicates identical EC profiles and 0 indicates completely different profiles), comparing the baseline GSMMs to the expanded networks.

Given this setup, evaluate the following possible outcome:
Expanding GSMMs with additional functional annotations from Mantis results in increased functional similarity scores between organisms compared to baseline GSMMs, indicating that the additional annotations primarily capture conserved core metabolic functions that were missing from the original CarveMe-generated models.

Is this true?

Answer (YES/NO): NO